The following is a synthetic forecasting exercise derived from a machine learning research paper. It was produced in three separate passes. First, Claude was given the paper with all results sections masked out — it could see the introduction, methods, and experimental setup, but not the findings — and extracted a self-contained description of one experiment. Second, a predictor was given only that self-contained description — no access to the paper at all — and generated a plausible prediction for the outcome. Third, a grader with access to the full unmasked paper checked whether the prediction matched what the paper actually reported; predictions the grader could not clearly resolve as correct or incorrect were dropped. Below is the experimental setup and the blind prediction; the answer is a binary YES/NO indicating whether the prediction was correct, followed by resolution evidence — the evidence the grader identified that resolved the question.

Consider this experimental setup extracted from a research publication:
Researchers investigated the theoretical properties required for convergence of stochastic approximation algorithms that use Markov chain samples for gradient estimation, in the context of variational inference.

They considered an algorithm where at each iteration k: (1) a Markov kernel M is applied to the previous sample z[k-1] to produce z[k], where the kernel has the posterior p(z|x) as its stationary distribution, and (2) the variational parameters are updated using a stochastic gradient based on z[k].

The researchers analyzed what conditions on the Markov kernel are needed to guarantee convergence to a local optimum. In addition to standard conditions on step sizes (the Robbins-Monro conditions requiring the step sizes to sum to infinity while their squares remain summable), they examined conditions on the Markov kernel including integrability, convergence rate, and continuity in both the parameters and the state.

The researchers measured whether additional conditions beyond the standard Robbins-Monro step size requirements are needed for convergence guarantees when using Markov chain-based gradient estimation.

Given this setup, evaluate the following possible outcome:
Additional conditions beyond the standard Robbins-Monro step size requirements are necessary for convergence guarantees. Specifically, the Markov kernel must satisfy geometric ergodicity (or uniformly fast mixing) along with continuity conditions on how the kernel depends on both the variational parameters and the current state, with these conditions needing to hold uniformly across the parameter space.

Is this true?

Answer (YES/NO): NO